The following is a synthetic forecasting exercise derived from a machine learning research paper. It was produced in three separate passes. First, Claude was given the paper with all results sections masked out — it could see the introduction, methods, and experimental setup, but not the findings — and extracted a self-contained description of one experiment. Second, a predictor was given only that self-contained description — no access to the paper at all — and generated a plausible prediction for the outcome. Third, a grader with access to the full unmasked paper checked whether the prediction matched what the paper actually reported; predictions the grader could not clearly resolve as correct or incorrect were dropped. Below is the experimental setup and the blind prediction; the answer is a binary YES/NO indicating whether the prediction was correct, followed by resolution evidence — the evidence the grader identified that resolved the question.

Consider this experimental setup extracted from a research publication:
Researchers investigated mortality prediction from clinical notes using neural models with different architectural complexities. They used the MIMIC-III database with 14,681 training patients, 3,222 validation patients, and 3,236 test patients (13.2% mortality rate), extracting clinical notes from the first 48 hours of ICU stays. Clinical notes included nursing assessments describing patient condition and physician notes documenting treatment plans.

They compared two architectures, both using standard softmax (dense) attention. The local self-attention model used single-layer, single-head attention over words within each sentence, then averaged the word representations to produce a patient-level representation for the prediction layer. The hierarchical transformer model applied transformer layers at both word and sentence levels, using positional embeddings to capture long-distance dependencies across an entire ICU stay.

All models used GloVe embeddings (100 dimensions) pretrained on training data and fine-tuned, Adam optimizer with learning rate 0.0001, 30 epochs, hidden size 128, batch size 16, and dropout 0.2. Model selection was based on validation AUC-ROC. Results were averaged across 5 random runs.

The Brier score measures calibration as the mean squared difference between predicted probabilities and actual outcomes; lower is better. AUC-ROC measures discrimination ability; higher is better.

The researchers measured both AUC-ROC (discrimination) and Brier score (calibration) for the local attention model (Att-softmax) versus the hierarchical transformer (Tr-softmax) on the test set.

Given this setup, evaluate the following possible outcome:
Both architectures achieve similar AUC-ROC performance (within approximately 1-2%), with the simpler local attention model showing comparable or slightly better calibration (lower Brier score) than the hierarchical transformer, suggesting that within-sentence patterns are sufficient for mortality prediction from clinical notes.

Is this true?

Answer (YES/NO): YES